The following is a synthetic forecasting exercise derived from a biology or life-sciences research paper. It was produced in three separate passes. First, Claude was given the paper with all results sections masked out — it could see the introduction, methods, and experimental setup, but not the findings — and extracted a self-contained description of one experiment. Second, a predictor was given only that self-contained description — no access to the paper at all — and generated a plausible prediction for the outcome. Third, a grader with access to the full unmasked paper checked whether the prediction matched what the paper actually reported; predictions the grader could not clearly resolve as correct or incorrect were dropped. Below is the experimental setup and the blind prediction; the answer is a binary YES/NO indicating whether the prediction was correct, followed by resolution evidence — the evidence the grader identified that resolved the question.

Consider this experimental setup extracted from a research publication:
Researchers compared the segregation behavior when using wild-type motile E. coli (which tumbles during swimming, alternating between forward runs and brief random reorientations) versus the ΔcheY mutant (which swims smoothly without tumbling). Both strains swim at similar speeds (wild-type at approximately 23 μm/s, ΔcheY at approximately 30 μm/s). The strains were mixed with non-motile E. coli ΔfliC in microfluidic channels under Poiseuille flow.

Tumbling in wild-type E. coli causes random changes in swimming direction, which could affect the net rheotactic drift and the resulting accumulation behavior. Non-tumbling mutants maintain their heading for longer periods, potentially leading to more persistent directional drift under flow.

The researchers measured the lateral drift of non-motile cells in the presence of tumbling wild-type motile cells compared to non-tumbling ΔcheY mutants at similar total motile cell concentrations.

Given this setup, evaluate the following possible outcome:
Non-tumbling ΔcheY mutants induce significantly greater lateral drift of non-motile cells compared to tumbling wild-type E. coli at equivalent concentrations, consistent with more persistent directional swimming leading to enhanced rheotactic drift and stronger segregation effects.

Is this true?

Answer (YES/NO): NO